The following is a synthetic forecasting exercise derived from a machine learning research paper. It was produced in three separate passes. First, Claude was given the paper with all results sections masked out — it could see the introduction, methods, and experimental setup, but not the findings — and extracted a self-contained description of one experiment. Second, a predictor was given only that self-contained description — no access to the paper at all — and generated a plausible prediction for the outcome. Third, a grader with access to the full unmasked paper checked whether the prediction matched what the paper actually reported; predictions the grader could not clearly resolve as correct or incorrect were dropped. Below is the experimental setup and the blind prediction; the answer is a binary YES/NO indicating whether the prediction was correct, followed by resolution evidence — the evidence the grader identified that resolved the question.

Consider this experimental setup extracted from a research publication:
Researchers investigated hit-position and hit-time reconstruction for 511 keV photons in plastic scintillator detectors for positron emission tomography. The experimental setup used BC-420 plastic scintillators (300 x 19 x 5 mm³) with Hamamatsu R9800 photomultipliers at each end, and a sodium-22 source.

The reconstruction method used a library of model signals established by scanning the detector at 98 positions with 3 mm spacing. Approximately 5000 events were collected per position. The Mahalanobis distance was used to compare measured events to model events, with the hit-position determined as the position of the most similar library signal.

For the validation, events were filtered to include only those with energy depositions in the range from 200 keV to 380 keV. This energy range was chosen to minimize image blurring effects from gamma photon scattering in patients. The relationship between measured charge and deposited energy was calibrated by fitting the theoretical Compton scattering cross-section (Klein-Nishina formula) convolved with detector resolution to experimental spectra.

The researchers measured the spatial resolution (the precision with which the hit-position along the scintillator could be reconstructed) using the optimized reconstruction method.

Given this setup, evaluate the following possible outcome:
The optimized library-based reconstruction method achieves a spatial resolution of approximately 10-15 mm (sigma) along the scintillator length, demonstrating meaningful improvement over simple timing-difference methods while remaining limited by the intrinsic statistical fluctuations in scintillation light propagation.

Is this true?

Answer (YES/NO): YES